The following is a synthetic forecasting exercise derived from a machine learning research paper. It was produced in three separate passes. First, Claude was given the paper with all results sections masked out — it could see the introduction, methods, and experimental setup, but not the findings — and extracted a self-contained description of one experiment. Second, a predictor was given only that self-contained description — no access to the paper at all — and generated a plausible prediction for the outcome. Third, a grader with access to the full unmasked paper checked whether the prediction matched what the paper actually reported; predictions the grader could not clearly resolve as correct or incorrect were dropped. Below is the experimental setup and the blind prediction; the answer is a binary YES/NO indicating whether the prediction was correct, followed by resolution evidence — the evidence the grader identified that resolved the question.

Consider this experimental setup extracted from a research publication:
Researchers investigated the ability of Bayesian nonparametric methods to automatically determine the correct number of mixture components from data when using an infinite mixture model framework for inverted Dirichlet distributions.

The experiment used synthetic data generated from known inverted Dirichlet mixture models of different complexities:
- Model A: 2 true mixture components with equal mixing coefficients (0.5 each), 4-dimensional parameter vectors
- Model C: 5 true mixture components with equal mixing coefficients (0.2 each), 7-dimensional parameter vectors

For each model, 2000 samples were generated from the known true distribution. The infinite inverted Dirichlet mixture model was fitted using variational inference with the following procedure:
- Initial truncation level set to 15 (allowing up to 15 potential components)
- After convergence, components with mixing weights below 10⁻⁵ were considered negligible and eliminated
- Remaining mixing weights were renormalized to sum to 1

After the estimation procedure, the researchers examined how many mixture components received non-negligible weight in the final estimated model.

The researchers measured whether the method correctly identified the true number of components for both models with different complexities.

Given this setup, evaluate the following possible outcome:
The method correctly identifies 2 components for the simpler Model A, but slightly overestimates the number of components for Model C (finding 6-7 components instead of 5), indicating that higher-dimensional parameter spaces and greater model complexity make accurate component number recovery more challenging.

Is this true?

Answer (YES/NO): NO